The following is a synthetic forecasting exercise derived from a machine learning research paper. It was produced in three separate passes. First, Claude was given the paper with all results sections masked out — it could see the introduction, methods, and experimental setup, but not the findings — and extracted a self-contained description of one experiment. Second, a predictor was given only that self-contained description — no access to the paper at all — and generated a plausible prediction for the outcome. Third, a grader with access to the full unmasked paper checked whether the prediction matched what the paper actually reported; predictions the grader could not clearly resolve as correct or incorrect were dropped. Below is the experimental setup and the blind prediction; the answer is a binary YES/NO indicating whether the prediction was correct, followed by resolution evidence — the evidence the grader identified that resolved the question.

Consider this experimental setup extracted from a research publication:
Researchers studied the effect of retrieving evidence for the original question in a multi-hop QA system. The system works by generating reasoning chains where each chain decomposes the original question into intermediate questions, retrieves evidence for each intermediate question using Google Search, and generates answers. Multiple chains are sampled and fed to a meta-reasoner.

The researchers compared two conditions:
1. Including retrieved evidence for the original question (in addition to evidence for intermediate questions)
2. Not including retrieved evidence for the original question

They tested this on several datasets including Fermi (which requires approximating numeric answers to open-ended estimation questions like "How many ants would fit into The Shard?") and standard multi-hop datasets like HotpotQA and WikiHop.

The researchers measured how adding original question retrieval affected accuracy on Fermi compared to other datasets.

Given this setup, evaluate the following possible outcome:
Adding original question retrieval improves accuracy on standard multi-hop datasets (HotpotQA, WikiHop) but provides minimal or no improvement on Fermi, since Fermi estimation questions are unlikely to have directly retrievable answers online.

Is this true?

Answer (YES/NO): NO